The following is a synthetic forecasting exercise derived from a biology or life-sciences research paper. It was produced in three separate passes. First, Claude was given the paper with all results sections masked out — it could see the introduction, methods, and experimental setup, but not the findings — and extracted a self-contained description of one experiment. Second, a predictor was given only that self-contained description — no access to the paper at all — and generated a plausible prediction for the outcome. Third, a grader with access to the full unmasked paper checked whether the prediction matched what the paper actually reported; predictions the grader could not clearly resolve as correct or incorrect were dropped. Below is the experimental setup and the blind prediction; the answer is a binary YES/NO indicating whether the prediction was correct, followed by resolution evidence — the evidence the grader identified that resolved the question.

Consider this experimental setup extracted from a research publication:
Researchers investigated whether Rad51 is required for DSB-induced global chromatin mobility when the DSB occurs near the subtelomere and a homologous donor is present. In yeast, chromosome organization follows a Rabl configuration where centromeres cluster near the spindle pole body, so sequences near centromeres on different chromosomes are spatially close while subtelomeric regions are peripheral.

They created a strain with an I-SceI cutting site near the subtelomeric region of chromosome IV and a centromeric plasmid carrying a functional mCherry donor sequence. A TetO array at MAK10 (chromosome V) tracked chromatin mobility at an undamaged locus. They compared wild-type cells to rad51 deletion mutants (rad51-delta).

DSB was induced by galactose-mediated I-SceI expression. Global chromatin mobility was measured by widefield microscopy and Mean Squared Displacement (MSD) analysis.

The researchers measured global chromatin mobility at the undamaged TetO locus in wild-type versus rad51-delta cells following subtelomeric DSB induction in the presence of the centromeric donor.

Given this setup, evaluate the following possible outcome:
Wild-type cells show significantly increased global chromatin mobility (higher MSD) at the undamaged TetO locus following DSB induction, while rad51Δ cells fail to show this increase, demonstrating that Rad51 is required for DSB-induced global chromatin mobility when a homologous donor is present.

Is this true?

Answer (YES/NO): YES